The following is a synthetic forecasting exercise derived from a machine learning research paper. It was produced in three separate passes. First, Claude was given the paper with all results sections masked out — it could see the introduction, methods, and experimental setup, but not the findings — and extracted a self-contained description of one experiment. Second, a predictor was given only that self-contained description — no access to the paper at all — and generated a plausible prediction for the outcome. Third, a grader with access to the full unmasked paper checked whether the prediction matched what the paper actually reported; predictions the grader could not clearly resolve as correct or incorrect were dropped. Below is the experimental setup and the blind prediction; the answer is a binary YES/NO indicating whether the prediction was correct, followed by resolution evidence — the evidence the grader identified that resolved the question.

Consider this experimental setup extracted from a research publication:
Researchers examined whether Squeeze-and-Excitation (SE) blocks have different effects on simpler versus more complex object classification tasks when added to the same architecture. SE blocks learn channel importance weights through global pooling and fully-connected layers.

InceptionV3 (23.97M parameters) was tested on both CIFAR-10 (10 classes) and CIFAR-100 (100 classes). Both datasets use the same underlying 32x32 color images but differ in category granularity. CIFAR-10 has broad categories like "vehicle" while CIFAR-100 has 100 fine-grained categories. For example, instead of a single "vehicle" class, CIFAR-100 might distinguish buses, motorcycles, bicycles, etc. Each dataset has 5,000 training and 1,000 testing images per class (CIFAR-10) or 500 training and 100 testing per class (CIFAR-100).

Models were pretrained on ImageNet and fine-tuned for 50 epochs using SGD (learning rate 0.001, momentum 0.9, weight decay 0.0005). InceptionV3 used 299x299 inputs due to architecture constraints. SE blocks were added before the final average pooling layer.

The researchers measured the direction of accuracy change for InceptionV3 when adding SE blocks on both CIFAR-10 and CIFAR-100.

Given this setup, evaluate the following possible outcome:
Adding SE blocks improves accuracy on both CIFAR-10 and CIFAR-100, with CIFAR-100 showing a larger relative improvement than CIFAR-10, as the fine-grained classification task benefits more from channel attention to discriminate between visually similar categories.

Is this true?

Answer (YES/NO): NO